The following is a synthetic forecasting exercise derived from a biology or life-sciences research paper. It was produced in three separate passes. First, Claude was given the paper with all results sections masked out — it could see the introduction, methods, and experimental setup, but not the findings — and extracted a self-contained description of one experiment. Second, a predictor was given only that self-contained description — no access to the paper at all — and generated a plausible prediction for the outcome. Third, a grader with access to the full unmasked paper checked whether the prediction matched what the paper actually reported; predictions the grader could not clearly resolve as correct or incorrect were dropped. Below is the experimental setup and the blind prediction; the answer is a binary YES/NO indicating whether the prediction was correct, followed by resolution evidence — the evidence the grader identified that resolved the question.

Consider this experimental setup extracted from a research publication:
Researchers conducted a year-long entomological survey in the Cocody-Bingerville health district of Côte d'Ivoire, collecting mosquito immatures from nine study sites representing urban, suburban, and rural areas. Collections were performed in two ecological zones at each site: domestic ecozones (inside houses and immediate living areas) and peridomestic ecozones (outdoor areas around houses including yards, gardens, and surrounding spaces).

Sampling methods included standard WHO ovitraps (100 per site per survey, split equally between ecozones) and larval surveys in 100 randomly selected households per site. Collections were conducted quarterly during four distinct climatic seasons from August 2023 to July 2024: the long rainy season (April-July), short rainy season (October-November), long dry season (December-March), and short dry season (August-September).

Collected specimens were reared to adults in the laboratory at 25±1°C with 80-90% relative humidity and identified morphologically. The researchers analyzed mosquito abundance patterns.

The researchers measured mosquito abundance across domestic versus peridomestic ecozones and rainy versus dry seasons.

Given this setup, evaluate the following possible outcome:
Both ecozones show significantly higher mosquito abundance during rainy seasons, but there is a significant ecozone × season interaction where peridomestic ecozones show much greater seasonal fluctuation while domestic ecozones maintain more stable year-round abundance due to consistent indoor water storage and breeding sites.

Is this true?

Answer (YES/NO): NO